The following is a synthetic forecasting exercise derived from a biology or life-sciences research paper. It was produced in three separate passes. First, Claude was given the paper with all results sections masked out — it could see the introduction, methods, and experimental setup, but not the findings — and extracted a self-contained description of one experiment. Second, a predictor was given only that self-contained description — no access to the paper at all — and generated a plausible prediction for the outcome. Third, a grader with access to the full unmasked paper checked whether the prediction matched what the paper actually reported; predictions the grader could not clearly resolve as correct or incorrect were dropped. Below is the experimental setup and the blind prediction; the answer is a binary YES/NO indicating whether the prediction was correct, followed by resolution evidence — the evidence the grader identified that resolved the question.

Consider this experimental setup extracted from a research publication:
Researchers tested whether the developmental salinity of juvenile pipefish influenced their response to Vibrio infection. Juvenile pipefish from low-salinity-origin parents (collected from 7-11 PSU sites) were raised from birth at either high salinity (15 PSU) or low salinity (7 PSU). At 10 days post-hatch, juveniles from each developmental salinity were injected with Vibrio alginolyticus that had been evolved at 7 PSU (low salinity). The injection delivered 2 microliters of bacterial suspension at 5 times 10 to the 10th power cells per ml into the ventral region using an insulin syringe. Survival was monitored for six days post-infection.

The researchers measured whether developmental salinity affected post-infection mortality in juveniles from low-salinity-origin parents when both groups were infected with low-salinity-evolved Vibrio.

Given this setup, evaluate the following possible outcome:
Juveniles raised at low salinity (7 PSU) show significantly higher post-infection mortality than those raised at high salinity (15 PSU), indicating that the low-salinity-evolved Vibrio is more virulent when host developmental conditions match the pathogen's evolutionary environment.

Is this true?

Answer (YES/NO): NO